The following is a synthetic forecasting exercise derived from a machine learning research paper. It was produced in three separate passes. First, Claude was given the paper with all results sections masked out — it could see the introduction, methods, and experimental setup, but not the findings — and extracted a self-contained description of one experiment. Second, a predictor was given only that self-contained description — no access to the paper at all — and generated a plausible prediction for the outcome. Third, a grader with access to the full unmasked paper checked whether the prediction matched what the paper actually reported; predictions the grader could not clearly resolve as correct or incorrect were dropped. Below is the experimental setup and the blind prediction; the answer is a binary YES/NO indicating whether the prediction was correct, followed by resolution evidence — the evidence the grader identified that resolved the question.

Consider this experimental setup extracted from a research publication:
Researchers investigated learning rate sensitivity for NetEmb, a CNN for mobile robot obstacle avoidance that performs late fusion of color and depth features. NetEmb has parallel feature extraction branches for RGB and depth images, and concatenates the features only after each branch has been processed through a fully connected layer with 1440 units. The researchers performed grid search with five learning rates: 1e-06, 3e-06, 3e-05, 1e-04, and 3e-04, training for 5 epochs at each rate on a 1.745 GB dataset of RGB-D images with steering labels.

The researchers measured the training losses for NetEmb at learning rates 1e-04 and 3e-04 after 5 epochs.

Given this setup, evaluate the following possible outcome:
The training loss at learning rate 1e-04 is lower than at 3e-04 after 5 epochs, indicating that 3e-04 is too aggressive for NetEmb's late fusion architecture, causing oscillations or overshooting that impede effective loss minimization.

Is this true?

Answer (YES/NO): YES